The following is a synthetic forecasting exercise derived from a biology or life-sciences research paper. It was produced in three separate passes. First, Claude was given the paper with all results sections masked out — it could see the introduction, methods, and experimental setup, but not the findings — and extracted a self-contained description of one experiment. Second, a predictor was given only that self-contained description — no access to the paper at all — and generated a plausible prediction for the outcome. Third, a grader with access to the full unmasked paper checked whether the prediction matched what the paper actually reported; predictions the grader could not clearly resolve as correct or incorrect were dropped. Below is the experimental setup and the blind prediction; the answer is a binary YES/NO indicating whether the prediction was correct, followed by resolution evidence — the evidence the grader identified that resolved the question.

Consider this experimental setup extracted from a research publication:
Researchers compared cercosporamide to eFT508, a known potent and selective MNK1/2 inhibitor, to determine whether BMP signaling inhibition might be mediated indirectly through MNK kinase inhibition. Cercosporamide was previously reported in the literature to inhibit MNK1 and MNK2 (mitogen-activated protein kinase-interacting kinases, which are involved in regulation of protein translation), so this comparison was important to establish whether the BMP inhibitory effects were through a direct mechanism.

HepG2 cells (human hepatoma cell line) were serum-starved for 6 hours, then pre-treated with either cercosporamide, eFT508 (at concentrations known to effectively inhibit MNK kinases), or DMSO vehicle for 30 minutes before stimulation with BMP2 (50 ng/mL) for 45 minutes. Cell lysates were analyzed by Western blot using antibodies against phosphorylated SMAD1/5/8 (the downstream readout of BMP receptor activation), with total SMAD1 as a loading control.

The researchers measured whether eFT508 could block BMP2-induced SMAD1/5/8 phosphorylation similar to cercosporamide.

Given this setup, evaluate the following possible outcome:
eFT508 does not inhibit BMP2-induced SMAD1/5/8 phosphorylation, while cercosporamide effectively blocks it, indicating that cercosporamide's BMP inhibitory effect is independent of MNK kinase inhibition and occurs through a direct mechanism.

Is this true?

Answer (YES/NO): YES